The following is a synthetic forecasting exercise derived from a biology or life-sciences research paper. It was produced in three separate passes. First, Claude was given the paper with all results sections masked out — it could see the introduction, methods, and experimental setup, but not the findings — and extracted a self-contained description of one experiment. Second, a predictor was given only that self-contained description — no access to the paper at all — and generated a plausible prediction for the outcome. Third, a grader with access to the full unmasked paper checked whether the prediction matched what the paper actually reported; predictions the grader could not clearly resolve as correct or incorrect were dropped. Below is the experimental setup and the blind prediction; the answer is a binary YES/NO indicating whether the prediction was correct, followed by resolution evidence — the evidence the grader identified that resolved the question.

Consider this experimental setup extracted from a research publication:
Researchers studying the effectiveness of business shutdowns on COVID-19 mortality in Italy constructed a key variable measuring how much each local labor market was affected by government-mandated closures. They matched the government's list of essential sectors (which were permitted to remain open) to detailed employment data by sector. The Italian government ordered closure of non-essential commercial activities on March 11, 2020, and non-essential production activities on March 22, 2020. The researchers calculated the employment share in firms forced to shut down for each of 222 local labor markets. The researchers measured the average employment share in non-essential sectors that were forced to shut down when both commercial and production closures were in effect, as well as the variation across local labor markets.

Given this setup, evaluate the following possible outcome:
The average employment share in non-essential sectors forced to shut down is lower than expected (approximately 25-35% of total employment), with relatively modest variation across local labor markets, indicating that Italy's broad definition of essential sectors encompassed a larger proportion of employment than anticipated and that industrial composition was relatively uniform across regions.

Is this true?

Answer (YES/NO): NO